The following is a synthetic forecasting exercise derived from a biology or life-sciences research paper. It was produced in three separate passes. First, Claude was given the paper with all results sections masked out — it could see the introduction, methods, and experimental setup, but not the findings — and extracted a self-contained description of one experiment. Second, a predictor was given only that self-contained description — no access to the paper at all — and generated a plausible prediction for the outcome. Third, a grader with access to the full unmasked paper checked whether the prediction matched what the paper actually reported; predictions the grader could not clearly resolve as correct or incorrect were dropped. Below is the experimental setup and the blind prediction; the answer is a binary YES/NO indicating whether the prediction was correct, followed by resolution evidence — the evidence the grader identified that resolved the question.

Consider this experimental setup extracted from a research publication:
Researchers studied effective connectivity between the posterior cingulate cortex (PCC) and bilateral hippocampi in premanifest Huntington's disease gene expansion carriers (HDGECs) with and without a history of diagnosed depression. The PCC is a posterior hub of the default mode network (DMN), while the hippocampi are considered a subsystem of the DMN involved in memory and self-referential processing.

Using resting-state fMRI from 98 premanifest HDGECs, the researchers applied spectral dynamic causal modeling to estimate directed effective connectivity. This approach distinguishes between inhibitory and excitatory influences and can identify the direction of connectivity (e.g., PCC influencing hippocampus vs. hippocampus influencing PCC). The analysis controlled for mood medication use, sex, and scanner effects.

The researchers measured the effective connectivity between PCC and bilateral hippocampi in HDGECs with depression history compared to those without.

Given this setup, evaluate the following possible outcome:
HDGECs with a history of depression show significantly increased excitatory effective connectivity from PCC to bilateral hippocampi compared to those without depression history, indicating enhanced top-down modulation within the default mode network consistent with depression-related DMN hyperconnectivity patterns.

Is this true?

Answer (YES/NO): NO